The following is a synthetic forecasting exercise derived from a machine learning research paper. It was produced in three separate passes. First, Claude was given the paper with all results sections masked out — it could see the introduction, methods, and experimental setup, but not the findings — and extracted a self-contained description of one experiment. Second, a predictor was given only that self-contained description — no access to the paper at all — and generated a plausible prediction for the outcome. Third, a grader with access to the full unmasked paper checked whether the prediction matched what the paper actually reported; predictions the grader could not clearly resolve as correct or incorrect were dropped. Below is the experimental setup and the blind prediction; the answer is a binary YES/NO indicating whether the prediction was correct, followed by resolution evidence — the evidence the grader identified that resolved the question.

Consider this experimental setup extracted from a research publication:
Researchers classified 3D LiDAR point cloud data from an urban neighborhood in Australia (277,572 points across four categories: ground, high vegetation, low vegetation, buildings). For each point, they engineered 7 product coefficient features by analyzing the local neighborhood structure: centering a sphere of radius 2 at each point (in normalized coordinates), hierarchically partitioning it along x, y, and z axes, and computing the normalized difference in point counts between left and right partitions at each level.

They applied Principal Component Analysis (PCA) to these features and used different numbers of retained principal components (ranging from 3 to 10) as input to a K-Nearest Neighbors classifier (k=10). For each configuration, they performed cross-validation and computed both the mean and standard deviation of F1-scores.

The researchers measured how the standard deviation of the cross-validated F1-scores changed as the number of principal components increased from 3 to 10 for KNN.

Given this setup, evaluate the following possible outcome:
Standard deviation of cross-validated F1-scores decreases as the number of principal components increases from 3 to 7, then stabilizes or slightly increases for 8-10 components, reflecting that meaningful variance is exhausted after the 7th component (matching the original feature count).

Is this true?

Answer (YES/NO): NO